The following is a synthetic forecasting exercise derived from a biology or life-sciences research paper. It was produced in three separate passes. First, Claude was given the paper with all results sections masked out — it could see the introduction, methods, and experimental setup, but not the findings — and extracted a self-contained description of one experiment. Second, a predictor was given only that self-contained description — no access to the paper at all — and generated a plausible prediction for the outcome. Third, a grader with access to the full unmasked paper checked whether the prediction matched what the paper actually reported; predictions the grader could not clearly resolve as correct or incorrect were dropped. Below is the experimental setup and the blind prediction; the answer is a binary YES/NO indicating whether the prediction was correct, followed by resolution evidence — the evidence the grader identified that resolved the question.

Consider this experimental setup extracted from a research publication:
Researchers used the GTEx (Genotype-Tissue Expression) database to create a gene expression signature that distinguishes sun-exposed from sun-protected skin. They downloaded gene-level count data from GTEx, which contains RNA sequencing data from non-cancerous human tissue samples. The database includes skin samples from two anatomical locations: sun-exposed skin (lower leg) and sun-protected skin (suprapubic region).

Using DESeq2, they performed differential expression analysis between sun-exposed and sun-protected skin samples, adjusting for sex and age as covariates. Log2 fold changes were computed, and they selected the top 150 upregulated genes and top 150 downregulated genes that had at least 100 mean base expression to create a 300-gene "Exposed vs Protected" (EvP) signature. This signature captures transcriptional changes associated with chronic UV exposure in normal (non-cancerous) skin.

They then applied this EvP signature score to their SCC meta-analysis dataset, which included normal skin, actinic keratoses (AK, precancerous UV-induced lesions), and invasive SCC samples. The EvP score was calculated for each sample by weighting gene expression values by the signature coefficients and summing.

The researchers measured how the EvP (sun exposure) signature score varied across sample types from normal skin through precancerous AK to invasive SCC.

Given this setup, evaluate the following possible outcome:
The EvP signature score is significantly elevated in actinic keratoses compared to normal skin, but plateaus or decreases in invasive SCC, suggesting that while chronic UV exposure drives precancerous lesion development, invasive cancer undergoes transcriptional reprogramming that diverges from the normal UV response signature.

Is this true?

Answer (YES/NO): NO